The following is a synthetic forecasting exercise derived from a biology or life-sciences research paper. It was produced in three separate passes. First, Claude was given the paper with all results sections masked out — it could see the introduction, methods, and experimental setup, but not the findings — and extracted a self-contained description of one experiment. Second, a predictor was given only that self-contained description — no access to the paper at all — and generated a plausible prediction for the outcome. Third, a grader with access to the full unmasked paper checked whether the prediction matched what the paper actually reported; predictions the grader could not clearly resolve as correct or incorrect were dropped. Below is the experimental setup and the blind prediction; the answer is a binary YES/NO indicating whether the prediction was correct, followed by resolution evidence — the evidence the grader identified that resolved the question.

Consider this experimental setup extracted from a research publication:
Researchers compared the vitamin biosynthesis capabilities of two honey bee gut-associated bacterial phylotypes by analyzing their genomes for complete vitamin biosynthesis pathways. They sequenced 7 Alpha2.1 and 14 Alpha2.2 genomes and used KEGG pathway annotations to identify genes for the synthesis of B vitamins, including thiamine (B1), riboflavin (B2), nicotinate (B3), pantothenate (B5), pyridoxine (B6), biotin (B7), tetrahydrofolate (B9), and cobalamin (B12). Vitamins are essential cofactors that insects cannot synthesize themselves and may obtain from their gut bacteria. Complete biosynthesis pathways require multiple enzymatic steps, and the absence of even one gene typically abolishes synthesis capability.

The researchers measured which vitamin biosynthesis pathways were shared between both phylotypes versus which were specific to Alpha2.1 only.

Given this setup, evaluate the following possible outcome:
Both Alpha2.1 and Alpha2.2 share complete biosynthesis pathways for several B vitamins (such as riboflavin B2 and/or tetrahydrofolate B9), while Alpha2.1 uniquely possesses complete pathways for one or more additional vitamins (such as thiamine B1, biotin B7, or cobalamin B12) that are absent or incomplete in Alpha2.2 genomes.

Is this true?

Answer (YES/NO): NO